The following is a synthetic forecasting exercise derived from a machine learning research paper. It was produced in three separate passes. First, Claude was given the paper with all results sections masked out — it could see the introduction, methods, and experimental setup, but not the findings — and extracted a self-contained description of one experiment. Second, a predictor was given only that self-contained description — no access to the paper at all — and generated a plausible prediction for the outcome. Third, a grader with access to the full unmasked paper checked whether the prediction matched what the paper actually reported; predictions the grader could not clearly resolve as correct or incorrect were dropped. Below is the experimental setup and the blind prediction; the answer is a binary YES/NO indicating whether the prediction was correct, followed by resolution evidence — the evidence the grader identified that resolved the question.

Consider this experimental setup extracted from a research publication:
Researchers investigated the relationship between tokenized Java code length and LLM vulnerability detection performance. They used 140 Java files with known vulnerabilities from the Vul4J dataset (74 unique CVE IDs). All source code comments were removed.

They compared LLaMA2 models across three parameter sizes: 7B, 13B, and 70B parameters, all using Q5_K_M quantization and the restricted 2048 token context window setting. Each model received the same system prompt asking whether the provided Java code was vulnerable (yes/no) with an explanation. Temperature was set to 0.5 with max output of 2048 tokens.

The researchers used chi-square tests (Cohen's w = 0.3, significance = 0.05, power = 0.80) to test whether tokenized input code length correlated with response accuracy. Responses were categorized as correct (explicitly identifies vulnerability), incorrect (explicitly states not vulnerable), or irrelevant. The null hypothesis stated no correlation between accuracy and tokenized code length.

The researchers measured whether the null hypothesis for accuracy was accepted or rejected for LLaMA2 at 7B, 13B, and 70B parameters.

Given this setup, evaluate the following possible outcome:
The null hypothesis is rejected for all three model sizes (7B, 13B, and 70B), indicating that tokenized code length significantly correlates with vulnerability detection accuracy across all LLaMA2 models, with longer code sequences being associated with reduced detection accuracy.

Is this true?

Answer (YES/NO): NO